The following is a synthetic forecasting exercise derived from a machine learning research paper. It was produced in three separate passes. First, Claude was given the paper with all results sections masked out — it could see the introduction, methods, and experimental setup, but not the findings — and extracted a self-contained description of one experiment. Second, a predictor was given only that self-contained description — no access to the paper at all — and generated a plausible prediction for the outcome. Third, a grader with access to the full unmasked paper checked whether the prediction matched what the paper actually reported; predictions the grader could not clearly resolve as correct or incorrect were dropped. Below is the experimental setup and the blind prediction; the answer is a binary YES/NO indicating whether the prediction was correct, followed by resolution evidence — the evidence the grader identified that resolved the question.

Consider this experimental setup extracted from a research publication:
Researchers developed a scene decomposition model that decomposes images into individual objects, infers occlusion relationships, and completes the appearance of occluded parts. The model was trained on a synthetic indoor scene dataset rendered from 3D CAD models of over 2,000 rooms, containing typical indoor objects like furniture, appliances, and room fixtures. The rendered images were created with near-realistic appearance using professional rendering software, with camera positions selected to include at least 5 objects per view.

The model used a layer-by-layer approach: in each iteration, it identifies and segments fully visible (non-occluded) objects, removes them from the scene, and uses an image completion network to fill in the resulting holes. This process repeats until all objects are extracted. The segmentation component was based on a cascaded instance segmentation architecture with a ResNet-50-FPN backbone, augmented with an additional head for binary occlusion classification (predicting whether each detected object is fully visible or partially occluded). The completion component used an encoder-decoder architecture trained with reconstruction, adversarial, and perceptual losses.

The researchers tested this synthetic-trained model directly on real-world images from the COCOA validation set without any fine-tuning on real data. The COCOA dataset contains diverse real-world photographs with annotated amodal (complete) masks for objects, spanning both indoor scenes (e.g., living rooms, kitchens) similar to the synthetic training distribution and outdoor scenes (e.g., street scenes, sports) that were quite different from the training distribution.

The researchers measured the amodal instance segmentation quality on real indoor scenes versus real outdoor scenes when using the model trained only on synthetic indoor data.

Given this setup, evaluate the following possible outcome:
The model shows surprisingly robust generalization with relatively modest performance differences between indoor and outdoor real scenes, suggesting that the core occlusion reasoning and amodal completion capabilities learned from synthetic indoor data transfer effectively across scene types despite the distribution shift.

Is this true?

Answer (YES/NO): NO